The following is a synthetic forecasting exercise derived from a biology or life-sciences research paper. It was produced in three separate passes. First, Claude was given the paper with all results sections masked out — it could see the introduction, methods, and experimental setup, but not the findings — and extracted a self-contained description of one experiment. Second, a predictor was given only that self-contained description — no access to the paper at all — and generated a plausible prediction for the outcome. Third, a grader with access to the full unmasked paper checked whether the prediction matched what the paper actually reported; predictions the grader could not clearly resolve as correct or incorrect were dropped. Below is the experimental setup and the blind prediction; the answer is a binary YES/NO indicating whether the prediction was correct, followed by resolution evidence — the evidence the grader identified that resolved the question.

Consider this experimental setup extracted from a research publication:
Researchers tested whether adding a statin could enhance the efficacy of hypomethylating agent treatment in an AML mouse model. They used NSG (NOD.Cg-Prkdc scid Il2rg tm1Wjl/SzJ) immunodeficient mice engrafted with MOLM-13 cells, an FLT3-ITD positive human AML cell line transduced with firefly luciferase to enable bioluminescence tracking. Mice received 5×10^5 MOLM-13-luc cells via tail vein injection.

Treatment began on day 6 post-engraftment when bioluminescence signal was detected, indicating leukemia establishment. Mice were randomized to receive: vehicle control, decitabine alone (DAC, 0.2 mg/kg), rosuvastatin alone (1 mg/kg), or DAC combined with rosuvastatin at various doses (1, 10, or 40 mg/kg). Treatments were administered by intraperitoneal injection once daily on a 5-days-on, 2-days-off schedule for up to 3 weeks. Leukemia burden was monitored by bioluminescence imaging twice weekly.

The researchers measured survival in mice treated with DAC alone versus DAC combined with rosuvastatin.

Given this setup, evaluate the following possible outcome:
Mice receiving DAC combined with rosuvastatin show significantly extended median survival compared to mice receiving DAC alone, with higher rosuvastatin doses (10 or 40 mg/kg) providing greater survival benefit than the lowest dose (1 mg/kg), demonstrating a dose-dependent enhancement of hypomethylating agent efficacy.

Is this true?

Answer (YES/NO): NO